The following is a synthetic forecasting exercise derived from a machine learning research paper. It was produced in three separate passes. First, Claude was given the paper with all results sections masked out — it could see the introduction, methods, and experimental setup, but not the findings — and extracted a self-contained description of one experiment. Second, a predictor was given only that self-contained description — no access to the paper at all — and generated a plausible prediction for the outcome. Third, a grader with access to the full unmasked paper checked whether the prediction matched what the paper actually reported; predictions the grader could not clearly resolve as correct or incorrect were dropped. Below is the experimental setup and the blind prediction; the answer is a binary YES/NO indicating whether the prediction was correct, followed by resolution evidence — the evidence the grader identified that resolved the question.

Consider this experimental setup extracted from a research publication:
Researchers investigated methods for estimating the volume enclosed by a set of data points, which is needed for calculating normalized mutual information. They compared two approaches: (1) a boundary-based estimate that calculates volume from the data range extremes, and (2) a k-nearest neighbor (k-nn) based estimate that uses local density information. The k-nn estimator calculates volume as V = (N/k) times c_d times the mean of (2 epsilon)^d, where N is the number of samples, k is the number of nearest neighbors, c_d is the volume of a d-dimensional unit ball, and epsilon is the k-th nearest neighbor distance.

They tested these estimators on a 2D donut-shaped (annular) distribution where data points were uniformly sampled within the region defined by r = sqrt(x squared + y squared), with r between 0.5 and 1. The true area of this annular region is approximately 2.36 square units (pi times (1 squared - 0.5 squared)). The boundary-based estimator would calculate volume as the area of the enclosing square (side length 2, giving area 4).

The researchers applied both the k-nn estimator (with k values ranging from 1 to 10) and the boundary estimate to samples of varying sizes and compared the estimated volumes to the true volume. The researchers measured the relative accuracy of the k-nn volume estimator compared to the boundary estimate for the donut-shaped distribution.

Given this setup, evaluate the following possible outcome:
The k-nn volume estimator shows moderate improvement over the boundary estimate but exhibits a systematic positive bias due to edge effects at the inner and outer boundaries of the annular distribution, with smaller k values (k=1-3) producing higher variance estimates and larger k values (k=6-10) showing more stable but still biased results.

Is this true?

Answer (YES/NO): NO